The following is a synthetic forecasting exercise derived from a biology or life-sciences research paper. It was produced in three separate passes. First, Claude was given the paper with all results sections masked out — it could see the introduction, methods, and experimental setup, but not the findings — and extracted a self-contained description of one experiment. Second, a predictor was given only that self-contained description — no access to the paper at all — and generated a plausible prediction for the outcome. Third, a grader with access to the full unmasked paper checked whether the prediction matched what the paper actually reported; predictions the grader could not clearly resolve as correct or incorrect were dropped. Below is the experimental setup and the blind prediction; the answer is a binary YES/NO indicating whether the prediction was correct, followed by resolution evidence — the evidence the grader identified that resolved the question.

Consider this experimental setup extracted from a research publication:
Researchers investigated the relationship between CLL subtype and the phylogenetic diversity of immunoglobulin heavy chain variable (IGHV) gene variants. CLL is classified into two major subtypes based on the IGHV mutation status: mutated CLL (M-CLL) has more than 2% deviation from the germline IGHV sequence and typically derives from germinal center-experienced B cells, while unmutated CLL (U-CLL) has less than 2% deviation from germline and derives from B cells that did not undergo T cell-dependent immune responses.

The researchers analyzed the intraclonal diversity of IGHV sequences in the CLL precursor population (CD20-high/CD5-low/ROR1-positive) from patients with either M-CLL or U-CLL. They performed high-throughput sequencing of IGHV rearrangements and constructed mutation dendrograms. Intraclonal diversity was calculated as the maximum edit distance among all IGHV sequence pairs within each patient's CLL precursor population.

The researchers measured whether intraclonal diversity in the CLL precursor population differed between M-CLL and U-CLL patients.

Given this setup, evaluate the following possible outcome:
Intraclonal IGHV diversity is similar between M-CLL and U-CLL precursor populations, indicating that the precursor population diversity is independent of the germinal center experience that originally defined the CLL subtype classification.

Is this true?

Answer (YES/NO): NO